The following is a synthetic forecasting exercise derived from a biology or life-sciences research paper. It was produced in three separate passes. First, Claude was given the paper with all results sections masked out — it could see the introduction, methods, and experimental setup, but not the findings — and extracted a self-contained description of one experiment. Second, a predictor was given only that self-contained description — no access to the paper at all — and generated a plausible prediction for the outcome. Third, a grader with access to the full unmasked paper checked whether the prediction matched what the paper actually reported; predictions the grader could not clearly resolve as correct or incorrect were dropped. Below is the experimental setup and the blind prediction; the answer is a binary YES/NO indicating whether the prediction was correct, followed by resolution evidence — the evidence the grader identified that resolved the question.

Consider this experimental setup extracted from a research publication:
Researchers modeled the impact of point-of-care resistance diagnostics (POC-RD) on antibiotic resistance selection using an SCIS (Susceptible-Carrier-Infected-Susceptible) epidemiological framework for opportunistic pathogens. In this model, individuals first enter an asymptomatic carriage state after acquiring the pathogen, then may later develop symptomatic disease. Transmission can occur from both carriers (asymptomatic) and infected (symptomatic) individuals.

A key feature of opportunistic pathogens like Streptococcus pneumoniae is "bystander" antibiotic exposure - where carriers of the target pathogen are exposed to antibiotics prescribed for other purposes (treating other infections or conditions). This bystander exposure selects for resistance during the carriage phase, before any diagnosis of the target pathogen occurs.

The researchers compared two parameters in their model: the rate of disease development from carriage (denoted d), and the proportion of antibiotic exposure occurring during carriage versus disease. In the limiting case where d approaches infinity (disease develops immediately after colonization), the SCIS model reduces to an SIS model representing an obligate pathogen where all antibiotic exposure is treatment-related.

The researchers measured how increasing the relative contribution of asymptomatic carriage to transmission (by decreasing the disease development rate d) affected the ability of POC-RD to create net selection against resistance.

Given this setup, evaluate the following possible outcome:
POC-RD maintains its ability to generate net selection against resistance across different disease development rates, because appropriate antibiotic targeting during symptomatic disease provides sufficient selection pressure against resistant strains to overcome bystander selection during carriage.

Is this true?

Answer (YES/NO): NO